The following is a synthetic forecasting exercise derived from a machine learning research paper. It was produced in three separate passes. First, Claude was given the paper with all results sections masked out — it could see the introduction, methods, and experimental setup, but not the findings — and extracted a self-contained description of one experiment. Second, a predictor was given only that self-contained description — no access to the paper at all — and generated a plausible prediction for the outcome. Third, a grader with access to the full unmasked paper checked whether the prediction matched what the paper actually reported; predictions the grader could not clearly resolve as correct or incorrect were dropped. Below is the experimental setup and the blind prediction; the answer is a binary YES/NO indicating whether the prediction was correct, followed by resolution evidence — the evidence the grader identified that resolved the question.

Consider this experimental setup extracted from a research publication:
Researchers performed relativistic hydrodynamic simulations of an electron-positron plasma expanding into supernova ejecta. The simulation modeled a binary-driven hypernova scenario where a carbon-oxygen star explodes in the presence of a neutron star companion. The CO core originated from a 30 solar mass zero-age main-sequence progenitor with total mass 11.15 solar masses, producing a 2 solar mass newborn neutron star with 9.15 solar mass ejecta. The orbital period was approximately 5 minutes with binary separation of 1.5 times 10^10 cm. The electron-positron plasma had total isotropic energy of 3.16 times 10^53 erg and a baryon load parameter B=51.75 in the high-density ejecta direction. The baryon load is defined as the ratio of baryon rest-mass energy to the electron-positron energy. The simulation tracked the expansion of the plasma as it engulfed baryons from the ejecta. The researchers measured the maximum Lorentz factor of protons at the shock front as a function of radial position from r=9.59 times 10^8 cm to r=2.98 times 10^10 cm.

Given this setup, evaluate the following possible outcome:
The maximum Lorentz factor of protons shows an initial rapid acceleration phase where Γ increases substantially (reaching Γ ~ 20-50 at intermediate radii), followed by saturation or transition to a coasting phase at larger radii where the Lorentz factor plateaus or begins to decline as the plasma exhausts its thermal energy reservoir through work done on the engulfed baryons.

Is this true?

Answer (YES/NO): NO